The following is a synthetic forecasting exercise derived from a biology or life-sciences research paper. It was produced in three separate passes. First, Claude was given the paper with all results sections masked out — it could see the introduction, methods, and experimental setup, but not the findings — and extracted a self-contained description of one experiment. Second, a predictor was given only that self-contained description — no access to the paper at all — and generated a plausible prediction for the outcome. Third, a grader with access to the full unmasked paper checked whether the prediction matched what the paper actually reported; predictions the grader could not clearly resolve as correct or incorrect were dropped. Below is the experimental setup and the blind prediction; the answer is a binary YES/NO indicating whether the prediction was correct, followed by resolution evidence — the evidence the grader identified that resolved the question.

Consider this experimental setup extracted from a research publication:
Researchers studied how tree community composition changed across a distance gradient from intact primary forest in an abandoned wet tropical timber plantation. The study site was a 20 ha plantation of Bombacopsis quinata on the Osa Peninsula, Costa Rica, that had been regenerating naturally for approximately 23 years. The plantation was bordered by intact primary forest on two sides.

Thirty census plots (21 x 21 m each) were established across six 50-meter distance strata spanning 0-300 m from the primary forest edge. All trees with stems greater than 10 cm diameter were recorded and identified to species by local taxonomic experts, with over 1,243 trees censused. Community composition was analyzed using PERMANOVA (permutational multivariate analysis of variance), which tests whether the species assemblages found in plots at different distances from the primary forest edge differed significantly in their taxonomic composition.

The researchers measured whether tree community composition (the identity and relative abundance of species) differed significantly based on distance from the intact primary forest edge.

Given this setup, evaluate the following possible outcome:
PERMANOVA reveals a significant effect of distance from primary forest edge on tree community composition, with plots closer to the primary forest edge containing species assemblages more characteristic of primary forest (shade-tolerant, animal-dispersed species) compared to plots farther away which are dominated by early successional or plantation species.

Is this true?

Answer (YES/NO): NO